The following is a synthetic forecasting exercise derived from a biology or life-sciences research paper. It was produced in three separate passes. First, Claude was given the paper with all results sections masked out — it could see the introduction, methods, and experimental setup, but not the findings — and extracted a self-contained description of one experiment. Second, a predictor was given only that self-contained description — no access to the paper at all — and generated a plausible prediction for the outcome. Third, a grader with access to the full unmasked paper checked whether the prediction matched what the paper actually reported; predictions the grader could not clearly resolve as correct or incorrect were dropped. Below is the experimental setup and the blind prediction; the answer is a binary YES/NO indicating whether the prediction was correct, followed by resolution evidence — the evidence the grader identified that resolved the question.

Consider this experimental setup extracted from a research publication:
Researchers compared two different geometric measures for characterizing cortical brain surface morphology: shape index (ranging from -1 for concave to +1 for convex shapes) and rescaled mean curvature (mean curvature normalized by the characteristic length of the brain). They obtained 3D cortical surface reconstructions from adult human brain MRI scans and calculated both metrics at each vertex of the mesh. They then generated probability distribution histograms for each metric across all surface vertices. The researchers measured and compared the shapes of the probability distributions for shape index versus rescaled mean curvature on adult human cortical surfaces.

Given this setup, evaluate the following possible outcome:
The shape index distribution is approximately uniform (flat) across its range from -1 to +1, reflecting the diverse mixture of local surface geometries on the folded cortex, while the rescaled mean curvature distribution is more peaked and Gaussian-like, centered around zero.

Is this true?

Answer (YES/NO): NO